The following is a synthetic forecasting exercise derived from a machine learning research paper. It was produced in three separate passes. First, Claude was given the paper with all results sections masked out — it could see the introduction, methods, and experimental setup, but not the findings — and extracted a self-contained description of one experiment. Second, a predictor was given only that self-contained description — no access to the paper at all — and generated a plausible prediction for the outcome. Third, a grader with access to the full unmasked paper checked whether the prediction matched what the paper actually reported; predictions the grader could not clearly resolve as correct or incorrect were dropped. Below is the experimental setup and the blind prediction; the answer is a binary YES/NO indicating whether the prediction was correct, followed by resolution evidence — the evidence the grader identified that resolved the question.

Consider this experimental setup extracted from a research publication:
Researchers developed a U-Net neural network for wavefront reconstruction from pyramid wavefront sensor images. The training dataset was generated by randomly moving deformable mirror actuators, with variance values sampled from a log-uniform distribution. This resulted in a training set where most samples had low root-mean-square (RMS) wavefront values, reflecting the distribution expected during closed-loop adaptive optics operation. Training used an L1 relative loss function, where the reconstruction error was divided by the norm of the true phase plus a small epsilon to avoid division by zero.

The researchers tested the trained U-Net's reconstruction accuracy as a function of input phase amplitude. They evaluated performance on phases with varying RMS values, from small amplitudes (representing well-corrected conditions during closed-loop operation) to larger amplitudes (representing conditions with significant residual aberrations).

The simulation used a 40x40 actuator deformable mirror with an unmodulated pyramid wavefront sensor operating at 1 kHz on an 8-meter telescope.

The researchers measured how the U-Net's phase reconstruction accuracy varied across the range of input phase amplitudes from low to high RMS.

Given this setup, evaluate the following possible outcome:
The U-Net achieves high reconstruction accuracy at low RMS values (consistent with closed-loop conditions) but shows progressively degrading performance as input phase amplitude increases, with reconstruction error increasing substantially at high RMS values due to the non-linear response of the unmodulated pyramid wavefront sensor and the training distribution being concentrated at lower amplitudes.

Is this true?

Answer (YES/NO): NO